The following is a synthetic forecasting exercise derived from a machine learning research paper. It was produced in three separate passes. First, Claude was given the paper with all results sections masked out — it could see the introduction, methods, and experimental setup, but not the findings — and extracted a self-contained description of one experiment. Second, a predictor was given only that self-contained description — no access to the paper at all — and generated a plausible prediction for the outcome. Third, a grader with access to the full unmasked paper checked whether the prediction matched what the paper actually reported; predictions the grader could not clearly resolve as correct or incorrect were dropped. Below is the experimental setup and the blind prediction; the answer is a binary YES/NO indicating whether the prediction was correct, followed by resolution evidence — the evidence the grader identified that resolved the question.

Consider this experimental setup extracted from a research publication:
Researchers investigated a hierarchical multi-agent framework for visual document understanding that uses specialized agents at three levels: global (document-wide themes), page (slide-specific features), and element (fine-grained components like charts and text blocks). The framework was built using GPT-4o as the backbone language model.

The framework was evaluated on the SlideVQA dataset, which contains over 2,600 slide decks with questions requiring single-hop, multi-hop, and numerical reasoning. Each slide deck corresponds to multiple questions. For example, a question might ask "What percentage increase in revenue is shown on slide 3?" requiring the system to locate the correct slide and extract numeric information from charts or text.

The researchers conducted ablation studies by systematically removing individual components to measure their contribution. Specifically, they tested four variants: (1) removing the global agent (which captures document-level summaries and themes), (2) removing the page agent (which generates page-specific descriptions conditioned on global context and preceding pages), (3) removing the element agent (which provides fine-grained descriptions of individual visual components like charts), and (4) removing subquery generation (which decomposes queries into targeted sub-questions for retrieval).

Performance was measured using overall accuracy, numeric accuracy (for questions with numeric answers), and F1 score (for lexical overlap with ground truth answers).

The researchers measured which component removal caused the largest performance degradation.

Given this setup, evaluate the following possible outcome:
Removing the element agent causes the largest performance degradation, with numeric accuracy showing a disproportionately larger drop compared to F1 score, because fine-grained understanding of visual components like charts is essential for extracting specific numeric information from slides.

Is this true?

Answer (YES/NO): NO